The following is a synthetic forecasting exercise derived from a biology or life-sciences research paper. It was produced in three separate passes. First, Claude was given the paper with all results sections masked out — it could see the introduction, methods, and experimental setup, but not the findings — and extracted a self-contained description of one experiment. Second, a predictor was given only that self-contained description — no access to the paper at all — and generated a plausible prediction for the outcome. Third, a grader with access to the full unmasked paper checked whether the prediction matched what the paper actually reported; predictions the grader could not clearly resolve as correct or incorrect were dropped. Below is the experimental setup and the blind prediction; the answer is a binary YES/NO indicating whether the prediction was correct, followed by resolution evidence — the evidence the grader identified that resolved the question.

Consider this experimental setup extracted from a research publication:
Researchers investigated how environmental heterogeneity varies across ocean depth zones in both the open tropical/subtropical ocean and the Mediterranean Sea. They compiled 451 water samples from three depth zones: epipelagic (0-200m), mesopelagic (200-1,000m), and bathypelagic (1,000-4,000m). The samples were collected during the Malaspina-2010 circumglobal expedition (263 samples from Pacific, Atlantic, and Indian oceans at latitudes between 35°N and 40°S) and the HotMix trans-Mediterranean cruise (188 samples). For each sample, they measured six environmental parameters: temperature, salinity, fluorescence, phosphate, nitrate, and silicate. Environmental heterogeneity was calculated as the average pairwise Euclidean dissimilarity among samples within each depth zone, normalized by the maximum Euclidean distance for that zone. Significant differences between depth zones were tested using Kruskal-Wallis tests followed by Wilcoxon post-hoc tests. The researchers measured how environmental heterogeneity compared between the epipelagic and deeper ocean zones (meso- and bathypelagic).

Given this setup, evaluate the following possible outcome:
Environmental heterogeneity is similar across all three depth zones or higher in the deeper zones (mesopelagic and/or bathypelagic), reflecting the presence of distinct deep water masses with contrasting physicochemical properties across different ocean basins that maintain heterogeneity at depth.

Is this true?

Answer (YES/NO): NO